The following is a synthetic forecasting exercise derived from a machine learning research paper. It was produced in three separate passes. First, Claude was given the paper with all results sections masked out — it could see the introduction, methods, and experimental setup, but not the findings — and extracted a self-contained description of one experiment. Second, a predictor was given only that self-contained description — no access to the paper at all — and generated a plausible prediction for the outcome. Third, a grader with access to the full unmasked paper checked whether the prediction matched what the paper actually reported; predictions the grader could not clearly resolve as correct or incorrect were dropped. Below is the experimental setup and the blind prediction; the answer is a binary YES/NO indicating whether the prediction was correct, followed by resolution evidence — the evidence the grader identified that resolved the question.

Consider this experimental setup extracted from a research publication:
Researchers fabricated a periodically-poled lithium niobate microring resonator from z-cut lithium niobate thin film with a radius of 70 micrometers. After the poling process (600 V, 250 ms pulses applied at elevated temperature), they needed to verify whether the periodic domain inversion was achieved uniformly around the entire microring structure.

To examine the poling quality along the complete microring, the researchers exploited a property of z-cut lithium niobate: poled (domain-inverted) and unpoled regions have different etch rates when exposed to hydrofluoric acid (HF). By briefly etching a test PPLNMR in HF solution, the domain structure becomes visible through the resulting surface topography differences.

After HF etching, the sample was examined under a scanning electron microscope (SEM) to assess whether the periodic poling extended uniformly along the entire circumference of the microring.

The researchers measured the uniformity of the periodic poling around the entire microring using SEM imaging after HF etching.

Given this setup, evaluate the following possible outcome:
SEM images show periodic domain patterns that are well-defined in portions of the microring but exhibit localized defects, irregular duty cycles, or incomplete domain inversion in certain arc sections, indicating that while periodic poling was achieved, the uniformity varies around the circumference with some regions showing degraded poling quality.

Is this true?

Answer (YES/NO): NO